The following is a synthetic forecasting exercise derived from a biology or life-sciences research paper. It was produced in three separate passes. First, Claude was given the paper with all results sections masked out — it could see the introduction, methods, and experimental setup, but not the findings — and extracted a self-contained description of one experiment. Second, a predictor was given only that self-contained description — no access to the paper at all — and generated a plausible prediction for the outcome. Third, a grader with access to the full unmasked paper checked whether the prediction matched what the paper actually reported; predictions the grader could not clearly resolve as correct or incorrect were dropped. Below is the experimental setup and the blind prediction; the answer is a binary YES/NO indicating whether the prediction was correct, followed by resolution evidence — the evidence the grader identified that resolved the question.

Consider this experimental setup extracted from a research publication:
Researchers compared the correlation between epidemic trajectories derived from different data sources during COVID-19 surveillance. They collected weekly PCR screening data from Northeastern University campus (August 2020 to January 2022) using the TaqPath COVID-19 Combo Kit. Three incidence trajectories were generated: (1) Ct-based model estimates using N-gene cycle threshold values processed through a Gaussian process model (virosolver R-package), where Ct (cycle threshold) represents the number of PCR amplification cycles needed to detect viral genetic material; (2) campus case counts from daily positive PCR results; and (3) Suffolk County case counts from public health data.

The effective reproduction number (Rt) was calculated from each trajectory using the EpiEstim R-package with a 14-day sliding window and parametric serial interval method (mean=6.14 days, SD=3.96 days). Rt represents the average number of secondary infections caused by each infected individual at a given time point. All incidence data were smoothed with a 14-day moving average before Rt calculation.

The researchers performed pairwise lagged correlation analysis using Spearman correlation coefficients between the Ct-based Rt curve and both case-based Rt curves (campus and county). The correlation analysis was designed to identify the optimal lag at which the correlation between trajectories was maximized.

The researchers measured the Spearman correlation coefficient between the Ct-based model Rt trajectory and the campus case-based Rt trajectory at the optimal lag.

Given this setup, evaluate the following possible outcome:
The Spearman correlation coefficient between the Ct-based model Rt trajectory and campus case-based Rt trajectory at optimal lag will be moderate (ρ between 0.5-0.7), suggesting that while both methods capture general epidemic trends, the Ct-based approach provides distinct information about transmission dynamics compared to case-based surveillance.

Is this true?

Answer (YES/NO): NO